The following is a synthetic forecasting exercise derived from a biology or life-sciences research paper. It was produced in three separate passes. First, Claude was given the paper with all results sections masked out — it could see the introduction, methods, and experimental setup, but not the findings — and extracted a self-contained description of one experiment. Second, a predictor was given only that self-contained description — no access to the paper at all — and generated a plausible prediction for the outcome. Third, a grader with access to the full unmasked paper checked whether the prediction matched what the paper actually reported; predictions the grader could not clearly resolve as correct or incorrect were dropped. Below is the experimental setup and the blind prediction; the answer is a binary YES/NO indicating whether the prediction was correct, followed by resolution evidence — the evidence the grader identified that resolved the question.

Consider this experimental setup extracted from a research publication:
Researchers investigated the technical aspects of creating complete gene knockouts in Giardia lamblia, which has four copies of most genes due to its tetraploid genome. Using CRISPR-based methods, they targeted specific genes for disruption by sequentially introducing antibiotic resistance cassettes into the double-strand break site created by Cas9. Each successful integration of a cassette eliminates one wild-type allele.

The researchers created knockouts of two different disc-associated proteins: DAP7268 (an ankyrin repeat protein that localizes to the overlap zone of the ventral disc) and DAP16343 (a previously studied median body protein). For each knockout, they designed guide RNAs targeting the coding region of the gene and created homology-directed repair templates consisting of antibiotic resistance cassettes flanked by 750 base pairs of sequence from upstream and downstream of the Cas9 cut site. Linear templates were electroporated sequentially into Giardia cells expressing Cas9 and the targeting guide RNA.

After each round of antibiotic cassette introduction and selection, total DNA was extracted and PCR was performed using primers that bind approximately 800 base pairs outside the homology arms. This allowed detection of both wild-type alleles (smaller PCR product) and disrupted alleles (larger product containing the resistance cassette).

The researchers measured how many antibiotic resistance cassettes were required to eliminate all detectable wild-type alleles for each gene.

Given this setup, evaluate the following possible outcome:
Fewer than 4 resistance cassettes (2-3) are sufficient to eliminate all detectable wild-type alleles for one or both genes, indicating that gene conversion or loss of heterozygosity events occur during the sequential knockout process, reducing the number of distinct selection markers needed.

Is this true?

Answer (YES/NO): YES